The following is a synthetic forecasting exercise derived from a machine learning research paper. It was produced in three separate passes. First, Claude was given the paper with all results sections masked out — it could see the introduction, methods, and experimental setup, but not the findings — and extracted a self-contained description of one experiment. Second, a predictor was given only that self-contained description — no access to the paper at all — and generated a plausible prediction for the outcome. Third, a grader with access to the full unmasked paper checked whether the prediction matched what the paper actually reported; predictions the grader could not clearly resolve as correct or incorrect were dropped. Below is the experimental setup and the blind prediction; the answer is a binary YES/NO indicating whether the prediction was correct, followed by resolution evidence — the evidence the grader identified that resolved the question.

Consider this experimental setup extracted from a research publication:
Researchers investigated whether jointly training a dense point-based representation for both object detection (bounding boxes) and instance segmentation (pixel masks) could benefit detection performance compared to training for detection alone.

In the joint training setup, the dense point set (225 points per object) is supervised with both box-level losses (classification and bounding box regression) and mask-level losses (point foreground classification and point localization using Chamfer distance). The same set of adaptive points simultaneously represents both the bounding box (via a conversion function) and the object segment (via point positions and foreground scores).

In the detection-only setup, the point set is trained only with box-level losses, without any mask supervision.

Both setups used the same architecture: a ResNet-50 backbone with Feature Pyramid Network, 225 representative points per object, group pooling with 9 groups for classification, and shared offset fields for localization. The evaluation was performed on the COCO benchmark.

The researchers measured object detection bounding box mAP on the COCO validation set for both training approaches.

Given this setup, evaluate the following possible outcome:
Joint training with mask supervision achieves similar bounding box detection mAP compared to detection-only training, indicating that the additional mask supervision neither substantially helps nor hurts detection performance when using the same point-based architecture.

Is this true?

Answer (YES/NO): NO